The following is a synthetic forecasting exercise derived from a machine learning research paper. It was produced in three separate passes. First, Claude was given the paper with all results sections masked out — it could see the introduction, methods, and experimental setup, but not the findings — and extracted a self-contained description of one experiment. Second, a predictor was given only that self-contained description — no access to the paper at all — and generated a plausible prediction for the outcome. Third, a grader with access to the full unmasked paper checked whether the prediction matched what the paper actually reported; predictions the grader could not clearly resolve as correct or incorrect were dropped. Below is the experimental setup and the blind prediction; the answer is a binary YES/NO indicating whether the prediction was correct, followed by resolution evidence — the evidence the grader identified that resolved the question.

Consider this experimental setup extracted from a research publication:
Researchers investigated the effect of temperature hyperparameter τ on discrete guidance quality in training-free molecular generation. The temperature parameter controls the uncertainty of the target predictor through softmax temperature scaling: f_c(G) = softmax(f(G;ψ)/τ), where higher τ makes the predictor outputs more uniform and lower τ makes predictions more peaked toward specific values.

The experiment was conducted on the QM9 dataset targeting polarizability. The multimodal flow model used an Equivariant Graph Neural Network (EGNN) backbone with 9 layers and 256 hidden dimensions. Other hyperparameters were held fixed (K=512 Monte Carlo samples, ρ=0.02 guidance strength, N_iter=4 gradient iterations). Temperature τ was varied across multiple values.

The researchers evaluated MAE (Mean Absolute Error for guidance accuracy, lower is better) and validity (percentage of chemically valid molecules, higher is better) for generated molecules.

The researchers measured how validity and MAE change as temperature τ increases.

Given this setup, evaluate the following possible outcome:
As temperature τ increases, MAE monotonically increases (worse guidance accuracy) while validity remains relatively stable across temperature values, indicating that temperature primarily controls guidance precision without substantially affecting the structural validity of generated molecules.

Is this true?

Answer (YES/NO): NO